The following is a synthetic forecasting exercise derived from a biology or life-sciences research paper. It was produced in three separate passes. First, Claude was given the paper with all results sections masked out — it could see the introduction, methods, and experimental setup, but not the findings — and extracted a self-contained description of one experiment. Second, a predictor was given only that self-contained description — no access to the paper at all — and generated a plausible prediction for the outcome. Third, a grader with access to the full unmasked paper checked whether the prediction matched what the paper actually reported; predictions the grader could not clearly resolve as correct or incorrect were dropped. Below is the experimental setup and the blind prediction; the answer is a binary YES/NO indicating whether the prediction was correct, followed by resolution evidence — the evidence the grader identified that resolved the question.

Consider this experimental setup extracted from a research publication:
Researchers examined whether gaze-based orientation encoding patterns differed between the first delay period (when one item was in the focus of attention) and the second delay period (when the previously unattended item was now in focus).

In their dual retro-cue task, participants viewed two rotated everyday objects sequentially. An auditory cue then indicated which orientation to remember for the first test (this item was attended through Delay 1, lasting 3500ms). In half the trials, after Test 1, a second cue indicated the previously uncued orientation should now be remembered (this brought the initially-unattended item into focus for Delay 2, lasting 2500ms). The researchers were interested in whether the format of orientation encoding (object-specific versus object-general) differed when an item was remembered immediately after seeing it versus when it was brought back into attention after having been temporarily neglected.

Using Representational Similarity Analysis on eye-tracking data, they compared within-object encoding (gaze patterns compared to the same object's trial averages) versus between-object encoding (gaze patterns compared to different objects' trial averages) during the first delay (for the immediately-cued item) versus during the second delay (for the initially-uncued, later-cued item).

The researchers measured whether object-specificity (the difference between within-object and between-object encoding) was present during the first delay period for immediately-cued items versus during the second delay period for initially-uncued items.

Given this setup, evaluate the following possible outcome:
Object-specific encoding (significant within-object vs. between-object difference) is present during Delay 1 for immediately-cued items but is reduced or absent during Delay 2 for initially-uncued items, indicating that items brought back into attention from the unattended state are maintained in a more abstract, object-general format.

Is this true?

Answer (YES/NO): YES